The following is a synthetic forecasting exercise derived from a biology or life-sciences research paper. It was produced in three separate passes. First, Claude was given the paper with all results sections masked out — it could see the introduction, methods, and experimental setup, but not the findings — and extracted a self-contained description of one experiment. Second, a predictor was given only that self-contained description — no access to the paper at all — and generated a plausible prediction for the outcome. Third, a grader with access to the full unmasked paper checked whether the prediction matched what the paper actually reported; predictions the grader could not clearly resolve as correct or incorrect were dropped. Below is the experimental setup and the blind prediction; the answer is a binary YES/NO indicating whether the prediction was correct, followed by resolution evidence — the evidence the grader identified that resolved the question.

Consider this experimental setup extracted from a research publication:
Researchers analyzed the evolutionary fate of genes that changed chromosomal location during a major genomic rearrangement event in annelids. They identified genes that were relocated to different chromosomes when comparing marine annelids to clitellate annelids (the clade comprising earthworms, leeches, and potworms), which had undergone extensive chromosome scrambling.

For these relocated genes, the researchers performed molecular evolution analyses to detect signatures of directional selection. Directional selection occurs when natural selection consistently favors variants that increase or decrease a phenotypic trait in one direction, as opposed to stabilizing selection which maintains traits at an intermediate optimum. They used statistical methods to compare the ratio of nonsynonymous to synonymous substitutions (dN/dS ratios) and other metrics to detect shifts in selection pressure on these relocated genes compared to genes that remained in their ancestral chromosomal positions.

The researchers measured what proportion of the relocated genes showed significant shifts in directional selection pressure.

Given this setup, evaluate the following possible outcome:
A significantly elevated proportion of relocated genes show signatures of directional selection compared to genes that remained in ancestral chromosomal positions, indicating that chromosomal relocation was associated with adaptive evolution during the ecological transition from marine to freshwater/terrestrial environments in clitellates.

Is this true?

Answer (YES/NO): YES